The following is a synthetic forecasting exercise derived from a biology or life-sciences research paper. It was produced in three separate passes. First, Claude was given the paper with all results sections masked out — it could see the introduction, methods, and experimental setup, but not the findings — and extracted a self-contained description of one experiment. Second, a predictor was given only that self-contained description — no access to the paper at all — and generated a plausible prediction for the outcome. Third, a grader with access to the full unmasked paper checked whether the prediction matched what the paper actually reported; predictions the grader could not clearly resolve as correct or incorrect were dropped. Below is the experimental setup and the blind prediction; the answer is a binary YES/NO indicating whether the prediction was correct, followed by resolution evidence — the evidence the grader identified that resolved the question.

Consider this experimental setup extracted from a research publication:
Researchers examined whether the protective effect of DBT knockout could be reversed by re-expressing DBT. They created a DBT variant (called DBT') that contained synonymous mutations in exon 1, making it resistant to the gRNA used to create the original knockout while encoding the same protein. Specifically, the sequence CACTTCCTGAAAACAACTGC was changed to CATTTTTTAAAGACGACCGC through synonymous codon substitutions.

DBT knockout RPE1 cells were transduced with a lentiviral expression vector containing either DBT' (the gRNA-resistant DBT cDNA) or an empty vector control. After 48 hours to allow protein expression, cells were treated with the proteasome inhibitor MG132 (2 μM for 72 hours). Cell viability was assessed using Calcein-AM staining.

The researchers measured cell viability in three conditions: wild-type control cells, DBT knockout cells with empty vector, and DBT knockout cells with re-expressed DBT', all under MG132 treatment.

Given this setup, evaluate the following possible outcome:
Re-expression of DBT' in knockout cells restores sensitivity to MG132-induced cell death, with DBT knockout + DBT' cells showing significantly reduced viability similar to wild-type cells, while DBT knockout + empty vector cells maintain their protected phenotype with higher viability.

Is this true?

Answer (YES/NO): YES